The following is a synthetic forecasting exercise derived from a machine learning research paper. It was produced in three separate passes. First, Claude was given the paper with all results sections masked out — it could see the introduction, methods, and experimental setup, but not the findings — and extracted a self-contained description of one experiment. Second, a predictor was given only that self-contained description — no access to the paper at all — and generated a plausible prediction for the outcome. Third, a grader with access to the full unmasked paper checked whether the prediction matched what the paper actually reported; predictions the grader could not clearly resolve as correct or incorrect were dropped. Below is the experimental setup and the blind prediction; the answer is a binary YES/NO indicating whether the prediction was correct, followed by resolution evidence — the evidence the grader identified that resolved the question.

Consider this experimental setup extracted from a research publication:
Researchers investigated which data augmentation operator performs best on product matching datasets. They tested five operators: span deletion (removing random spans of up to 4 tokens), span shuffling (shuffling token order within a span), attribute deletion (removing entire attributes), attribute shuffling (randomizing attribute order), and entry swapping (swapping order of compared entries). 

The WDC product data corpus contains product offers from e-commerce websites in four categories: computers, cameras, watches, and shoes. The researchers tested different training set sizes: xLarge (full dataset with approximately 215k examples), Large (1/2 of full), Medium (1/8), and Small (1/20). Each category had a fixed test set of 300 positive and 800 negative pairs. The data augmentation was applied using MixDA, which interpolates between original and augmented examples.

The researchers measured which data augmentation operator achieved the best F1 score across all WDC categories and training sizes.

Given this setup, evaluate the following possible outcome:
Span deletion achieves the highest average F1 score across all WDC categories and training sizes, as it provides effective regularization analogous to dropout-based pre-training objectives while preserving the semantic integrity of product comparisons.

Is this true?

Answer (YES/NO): YES